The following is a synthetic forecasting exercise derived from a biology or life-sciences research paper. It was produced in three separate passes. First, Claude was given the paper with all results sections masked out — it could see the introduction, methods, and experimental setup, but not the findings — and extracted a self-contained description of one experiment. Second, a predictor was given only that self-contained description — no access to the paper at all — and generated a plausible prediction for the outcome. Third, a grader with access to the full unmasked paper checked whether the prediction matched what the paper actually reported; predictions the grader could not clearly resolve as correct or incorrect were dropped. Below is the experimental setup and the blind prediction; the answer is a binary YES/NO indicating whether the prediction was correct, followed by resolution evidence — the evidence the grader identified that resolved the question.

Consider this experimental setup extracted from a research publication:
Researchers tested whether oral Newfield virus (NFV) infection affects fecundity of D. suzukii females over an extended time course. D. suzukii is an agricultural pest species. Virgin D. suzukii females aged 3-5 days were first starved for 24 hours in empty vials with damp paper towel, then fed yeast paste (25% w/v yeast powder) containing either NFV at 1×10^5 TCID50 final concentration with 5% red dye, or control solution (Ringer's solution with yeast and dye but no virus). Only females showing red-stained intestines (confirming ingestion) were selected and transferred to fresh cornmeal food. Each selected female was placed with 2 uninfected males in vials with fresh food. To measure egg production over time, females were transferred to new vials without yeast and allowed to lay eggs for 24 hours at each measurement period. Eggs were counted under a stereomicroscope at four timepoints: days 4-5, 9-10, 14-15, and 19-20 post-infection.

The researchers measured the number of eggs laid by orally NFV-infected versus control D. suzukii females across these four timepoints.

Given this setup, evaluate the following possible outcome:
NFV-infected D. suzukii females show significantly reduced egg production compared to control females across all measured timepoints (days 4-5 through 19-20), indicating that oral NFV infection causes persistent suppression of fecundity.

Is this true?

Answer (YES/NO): YES